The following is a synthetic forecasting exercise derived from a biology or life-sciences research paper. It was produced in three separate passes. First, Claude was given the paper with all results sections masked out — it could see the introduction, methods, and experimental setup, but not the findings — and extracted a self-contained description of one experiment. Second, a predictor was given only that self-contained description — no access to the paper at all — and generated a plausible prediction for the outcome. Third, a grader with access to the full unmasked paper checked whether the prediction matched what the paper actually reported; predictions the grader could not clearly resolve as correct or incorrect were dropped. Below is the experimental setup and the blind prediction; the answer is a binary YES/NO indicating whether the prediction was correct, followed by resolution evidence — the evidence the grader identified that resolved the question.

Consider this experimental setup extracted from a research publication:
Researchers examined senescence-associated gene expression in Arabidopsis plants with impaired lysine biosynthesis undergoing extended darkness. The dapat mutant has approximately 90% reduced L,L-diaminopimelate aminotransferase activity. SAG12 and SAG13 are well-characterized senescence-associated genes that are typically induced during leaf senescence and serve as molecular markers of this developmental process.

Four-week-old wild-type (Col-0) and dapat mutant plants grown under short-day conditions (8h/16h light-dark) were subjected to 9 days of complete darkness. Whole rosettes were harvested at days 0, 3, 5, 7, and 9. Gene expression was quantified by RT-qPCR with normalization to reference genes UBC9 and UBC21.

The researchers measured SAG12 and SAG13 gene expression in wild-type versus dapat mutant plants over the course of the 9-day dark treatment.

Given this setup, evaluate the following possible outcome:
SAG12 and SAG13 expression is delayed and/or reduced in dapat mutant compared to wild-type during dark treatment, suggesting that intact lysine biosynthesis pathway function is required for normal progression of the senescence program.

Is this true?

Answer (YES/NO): NO